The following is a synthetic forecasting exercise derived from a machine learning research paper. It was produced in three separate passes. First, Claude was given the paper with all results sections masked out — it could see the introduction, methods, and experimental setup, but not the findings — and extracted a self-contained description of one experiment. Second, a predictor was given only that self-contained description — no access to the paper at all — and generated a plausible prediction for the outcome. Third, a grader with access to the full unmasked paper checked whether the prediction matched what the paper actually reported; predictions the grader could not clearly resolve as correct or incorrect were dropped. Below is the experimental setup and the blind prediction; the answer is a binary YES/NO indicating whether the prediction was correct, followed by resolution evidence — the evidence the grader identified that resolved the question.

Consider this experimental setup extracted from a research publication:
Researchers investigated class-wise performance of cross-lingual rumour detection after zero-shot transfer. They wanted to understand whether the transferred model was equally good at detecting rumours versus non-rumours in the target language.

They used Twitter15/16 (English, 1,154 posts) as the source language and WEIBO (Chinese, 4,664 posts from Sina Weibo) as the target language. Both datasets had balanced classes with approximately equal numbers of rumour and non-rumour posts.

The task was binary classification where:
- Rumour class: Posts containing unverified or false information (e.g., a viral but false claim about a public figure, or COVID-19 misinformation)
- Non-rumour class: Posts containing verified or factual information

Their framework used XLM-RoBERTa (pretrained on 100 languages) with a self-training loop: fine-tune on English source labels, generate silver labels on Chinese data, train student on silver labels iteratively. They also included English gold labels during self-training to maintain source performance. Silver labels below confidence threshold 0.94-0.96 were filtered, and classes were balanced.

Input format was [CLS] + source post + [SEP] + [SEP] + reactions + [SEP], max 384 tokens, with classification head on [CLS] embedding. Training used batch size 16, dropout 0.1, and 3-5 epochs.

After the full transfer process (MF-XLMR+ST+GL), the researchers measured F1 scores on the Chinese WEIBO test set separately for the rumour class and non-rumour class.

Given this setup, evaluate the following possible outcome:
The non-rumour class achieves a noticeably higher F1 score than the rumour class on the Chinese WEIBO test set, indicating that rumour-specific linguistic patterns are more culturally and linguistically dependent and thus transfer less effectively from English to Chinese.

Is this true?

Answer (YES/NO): NO